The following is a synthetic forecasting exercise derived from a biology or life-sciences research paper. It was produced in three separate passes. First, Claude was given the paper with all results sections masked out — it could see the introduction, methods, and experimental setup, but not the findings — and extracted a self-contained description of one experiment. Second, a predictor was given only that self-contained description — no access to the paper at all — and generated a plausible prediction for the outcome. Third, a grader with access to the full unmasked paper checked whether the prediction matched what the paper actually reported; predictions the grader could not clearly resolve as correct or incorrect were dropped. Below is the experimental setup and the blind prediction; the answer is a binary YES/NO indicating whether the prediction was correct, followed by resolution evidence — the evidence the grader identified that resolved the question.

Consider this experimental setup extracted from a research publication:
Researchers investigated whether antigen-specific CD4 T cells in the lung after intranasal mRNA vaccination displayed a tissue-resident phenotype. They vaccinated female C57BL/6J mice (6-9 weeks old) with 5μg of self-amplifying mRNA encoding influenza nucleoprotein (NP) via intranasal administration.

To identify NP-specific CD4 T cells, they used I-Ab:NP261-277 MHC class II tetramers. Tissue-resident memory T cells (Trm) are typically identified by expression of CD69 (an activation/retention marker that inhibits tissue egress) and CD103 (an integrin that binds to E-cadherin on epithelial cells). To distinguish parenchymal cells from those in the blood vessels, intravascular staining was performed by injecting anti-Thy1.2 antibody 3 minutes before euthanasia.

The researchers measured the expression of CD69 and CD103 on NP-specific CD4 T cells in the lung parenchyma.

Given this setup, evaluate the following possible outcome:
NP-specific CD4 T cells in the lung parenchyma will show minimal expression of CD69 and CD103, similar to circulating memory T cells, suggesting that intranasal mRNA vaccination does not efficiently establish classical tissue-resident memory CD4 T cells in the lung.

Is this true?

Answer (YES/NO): NO